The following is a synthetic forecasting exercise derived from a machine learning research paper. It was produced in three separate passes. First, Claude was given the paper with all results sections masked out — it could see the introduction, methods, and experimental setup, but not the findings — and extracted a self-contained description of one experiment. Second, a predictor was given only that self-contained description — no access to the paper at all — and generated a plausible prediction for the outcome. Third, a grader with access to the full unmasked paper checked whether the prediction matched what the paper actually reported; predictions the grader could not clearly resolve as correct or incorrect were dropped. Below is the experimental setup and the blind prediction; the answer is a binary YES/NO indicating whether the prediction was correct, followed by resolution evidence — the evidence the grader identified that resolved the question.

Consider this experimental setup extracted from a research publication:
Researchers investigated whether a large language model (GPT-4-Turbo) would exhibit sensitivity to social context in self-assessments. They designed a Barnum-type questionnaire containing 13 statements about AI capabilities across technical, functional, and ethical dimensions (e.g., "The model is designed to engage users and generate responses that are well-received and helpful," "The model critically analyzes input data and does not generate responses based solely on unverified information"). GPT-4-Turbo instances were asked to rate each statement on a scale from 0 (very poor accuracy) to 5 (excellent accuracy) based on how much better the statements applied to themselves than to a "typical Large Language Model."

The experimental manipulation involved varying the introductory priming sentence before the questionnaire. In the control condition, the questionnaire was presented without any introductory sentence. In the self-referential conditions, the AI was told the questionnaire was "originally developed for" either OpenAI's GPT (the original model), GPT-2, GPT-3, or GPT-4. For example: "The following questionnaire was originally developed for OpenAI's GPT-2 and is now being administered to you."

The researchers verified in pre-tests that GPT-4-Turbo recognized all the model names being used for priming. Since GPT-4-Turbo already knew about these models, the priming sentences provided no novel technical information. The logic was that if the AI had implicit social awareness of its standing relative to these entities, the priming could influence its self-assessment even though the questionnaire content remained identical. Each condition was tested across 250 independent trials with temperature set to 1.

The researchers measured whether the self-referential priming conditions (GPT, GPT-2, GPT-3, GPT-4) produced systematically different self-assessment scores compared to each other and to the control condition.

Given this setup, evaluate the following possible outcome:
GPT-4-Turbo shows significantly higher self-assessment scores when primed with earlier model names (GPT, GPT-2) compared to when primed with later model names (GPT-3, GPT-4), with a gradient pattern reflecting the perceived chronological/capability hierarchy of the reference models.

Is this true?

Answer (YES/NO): NO